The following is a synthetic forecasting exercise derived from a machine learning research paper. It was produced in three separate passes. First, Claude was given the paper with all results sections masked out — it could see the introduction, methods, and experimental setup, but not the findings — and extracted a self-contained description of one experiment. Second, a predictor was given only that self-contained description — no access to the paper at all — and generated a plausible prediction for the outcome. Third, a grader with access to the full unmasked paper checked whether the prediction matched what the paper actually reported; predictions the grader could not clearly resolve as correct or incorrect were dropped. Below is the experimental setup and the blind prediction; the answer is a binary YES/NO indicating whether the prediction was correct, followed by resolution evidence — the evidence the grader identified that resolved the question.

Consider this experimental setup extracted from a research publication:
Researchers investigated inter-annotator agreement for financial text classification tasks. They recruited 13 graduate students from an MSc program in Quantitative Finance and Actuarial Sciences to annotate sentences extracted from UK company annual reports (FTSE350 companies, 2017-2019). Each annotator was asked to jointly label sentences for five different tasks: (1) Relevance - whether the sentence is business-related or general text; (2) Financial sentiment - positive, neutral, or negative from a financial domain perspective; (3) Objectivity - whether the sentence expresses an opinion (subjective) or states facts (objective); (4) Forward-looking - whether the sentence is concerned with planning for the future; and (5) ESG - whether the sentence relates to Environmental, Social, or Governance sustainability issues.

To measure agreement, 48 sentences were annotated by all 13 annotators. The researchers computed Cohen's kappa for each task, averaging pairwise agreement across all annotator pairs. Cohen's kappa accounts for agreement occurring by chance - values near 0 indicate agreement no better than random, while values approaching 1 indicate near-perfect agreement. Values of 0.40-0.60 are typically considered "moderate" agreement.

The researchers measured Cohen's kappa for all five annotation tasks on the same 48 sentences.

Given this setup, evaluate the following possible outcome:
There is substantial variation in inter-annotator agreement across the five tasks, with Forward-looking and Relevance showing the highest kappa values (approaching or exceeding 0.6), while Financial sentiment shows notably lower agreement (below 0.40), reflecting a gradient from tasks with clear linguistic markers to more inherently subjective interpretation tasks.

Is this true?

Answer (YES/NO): NO